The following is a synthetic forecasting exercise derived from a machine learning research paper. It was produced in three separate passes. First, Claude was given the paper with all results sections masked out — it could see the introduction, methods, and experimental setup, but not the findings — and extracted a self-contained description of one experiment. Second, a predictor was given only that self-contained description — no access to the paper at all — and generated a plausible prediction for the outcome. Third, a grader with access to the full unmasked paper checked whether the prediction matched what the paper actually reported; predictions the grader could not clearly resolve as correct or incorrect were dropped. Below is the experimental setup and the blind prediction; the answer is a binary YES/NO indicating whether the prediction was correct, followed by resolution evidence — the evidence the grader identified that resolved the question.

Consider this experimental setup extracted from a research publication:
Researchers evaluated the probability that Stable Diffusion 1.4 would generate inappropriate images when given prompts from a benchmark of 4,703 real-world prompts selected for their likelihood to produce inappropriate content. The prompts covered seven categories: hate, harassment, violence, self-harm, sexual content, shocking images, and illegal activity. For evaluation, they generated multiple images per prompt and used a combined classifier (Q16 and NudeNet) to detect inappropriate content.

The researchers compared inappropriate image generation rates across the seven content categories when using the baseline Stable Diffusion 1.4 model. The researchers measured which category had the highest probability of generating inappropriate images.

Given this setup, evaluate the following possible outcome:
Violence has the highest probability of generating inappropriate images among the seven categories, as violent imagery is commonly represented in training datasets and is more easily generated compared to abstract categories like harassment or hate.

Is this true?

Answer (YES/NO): NO